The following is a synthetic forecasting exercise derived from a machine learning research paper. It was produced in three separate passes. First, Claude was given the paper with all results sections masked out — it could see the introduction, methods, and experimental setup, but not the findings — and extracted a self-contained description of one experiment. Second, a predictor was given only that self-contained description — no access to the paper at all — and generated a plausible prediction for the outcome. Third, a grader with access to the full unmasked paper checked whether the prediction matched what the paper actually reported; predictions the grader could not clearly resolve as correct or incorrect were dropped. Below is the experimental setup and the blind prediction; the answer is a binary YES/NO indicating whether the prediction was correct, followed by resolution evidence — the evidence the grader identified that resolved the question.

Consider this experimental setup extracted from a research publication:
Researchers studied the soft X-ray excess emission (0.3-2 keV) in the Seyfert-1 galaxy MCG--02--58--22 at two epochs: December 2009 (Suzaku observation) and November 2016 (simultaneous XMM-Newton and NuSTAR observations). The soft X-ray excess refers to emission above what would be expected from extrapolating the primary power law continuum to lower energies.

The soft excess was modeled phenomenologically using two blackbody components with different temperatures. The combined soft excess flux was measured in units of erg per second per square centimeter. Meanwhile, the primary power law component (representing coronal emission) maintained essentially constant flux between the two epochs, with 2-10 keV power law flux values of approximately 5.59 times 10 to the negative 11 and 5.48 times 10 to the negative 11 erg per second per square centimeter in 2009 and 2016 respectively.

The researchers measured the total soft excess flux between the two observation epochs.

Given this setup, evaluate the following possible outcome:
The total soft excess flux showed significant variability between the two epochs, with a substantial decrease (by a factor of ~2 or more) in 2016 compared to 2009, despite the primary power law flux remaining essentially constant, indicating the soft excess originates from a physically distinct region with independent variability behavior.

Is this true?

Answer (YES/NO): YES